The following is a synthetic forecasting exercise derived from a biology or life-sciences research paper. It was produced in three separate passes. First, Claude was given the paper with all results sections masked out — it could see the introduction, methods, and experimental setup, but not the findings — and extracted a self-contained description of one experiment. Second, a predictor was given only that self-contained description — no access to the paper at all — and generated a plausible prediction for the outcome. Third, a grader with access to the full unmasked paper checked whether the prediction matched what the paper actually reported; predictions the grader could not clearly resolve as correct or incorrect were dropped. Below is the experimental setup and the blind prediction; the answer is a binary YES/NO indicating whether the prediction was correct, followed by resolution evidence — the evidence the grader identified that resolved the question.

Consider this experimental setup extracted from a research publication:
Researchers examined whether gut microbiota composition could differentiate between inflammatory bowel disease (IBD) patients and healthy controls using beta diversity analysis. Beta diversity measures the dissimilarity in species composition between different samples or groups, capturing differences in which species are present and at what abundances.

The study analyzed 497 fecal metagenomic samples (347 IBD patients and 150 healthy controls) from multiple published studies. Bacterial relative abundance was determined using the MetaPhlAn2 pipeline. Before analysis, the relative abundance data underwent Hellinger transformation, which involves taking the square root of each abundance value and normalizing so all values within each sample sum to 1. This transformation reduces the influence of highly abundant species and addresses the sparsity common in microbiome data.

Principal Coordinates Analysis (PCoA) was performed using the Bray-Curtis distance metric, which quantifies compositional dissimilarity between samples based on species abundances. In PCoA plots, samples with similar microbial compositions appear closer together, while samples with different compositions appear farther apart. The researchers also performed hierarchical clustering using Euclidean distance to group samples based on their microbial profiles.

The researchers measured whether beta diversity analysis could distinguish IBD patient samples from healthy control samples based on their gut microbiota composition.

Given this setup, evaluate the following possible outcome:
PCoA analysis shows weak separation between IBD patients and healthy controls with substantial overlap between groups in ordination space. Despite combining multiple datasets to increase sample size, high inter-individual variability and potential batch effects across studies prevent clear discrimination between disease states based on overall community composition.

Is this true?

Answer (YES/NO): YES